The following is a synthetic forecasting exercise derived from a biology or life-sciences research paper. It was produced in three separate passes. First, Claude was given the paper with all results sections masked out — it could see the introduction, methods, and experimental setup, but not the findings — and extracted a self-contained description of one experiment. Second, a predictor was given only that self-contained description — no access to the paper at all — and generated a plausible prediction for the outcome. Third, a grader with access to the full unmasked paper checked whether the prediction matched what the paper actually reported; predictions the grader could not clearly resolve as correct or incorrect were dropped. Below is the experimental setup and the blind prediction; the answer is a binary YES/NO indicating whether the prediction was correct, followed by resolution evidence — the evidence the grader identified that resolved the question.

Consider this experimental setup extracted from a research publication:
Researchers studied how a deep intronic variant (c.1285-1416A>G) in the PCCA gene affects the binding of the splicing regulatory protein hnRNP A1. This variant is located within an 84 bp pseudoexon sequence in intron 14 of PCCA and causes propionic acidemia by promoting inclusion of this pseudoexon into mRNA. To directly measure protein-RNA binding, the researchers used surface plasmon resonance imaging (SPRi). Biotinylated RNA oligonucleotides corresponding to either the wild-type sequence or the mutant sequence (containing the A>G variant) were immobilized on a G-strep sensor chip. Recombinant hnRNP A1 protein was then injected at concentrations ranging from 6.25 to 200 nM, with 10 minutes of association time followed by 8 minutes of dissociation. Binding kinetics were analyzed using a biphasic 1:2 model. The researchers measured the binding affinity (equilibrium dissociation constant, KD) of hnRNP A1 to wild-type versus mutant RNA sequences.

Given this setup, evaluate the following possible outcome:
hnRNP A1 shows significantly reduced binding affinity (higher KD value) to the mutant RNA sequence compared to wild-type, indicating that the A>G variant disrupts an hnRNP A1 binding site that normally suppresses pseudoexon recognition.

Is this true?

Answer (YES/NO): YES